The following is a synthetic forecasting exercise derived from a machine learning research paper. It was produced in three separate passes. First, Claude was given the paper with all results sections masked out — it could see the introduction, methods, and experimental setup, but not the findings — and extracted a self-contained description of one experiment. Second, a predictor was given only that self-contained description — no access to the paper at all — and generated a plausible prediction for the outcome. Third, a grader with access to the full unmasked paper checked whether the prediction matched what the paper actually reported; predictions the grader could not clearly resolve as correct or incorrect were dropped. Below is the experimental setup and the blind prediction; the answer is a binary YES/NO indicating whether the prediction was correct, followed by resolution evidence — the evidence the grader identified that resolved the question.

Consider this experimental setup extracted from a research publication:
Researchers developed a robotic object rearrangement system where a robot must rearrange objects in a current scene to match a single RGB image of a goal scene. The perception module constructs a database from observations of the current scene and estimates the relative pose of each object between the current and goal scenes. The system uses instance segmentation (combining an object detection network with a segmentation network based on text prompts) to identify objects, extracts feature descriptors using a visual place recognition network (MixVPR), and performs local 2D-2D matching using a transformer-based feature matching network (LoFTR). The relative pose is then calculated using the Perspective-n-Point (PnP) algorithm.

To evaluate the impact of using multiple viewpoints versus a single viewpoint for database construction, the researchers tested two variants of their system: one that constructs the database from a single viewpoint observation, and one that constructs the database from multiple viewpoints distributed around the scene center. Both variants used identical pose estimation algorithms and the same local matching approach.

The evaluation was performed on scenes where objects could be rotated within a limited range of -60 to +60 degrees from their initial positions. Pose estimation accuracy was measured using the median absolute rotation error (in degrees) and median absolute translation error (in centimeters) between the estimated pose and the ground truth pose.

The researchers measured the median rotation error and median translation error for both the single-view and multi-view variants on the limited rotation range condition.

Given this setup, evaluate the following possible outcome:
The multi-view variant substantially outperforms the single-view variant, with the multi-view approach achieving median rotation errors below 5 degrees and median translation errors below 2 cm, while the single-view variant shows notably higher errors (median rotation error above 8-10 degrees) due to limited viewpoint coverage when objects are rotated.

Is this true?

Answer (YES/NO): NO